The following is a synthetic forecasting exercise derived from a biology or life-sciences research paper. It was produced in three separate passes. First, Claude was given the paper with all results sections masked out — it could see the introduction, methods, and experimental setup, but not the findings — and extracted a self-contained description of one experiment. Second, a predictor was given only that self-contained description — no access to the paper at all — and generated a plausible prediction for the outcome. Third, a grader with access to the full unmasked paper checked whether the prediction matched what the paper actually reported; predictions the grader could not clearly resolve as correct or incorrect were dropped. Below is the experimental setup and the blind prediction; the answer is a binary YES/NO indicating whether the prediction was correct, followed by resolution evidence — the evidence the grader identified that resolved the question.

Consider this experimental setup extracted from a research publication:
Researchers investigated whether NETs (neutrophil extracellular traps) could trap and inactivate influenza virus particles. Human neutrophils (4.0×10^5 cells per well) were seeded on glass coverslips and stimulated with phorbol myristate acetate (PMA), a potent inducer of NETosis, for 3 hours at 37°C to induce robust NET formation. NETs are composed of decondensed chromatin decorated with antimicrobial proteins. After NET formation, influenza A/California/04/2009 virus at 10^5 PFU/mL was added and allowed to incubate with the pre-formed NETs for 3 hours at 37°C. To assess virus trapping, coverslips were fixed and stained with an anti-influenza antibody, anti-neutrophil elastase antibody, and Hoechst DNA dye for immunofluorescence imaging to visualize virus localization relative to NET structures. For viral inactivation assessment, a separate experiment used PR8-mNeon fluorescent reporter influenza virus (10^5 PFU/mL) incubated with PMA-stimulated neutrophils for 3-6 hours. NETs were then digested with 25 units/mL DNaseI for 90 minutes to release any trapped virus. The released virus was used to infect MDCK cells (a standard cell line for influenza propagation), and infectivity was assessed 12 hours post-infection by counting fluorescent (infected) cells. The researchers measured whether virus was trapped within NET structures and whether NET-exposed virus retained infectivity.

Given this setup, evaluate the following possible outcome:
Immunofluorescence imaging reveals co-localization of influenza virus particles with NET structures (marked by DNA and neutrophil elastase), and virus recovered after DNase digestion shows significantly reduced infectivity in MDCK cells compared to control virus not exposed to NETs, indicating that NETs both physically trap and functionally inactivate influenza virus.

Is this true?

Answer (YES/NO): NO